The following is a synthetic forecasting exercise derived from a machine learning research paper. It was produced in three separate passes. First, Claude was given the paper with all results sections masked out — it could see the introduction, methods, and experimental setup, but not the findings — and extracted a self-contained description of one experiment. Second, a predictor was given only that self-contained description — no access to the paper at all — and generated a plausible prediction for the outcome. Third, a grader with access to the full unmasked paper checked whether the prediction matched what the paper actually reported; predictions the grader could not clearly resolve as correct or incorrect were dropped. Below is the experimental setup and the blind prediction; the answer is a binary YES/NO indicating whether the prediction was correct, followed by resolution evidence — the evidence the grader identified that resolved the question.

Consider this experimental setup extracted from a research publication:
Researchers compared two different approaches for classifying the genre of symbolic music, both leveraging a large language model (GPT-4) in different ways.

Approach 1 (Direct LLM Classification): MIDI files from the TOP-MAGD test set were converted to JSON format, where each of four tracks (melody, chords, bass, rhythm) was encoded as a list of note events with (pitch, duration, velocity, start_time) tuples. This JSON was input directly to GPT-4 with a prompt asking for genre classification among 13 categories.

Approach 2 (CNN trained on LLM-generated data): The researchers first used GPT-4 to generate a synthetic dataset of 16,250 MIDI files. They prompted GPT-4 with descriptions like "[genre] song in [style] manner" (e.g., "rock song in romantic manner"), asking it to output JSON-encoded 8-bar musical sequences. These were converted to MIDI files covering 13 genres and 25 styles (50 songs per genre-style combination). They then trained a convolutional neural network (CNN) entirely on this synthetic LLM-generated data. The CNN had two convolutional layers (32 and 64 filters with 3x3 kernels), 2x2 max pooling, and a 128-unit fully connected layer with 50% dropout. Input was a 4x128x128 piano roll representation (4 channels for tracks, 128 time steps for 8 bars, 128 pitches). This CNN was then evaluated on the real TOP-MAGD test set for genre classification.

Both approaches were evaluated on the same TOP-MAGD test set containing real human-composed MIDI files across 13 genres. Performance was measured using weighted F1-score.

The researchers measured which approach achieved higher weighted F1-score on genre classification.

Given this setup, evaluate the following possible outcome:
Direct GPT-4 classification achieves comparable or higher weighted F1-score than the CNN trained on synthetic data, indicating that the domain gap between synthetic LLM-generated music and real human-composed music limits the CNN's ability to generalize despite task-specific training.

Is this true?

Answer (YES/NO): NO